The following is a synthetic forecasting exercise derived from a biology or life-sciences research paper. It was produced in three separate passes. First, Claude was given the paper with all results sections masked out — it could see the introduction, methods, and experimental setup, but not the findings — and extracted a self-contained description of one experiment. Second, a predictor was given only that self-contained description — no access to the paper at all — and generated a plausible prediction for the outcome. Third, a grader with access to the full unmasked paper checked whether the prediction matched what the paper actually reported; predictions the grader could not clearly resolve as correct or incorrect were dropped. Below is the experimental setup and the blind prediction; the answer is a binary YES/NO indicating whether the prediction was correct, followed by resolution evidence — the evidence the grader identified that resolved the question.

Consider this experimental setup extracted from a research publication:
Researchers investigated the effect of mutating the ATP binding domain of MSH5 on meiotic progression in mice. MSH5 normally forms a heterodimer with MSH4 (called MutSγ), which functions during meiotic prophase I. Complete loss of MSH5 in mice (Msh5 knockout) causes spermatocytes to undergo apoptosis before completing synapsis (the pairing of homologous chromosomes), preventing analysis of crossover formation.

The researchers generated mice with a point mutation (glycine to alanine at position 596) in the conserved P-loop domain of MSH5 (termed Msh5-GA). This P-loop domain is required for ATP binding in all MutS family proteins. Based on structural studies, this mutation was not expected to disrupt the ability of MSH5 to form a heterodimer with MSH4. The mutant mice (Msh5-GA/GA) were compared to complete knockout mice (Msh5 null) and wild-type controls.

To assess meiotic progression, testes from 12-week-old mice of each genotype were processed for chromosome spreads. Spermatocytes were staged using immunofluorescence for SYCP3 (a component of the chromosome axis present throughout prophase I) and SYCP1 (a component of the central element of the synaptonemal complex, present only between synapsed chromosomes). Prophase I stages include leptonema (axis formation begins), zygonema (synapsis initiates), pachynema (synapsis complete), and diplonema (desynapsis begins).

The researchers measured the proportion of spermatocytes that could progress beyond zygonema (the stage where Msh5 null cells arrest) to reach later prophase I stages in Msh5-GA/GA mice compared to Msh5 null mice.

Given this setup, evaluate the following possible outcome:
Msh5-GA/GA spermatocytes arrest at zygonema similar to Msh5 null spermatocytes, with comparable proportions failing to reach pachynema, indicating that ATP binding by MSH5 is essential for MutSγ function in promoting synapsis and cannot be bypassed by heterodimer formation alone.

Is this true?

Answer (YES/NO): NO